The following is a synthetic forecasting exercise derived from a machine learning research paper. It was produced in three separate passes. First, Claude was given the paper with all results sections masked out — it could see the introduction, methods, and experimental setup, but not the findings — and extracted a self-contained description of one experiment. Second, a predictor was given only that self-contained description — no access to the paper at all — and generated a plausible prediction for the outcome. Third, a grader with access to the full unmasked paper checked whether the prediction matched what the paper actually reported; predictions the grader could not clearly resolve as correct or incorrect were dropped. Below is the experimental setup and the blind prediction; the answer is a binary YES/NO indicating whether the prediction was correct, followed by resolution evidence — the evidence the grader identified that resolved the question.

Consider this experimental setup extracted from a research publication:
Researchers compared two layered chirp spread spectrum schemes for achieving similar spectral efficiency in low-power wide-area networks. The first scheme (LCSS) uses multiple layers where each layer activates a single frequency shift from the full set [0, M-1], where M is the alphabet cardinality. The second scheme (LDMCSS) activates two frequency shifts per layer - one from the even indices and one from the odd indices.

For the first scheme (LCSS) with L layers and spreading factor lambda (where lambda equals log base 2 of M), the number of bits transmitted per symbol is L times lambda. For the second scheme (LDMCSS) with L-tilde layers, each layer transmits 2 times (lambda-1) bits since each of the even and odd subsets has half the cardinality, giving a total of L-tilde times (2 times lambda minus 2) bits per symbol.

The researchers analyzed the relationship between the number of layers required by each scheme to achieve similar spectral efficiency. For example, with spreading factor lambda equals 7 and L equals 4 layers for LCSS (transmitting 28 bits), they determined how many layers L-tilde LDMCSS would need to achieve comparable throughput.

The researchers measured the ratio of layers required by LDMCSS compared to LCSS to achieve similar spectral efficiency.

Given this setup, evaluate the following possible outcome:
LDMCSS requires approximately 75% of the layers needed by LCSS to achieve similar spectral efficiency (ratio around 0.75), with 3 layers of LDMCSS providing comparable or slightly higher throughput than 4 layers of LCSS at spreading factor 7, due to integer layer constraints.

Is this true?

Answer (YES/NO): NO